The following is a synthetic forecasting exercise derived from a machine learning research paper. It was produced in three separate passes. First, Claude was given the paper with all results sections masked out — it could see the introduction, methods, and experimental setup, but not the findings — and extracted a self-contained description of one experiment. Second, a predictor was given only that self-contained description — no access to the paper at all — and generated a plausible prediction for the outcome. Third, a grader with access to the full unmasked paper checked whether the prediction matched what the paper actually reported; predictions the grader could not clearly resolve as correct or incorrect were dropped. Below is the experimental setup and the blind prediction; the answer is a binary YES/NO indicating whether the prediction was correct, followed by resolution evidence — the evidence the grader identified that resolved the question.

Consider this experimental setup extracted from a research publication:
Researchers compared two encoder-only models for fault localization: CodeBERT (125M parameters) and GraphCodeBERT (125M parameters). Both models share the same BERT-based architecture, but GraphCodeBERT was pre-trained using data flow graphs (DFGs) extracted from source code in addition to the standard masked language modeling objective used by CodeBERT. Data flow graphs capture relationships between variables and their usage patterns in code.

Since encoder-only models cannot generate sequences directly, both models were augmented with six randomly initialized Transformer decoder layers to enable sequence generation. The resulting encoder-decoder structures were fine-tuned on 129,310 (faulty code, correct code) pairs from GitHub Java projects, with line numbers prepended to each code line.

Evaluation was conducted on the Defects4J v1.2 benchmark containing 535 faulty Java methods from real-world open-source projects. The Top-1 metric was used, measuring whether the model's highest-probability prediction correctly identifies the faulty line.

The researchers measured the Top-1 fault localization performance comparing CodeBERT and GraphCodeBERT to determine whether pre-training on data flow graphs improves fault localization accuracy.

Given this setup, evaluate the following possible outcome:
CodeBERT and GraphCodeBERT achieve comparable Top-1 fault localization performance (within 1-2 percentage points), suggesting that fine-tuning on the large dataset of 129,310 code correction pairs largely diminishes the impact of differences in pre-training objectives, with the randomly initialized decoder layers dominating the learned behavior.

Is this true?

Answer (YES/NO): NO